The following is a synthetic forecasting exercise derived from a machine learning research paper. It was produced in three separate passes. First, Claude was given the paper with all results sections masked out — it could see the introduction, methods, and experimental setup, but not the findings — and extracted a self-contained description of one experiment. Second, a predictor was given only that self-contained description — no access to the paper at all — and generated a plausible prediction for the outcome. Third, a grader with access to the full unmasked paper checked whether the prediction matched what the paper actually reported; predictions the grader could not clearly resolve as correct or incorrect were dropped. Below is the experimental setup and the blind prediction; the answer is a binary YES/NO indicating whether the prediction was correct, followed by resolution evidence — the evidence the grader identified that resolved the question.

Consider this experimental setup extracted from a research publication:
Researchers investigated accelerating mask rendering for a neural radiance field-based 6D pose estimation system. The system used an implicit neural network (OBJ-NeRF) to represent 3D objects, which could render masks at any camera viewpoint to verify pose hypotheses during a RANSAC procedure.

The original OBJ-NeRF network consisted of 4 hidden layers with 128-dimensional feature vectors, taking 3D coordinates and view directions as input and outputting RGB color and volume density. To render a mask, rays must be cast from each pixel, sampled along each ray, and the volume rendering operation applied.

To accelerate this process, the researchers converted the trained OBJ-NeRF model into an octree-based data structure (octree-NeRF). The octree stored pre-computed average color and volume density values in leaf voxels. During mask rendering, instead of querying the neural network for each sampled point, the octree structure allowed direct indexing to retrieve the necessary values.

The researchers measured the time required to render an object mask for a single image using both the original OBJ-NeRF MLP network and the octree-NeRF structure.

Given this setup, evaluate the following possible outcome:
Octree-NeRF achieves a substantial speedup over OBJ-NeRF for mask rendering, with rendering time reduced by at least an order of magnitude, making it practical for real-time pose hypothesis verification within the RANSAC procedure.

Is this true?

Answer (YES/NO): YES